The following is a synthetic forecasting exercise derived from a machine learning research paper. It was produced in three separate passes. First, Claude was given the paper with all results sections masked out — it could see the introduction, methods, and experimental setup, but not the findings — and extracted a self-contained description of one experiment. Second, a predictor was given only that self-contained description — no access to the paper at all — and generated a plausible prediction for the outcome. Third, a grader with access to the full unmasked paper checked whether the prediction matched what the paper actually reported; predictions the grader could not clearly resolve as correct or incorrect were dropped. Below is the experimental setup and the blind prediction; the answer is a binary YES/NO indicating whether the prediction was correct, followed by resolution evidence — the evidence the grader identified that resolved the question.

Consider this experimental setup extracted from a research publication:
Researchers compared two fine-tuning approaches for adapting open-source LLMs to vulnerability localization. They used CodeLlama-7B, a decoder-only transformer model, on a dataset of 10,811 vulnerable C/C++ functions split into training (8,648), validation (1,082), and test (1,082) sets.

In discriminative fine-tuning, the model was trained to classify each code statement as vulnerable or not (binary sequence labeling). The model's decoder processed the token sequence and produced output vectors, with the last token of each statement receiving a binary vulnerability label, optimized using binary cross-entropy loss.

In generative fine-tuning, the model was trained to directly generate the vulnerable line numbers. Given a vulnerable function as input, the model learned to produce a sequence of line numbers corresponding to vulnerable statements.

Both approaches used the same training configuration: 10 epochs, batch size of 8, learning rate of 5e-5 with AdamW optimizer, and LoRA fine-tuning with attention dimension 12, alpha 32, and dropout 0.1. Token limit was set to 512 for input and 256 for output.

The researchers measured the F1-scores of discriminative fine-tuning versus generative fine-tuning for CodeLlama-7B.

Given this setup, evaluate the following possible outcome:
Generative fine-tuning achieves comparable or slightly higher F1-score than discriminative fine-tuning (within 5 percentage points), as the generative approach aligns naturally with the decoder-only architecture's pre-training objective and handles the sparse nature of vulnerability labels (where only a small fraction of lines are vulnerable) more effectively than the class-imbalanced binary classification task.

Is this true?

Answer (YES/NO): NO